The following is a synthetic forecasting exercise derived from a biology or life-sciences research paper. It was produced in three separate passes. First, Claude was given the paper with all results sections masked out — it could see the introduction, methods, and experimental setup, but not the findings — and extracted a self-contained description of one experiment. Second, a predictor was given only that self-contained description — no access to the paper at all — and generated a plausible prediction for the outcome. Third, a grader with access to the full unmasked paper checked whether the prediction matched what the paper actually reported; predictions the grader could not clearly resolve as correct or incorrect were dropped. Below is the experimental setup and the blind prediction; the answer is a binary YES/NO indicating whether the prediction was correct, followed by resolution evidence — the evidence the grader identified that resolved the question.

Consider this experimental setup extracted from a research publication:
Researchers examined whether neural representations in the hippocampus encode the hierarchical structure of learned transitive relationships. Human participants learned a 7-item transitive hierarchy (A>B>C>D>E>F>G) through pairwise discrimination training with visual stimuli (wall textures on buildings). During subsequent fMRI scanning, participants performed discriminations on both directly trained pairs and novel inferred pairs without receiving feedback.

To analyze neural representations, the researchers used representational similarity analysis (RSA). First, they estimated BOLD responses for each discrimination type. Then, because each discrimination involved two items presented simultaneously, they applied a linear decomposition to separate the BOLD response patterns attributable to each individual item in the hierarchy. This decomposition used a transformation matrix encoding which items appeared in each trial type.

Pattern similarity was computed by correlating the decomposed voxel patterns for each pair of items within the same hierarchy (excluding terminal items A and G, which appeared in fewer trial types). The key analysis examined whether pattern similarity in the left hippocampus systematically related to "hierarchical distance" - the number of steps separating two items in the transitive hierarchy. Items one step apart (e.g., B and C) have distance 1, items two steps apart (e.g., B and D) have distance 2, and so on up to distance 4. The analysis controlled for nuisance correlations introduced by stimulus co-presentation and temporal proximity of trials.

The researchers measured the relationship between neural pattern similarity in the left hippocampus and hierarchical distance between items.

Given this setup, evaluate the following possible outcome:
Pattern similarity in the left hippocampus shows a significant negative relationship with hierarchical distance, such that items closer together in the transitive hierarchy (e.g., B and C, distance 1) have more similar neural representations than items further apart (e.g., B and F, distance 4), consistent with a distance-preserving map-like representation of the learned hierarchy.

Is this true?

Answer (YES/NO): NO